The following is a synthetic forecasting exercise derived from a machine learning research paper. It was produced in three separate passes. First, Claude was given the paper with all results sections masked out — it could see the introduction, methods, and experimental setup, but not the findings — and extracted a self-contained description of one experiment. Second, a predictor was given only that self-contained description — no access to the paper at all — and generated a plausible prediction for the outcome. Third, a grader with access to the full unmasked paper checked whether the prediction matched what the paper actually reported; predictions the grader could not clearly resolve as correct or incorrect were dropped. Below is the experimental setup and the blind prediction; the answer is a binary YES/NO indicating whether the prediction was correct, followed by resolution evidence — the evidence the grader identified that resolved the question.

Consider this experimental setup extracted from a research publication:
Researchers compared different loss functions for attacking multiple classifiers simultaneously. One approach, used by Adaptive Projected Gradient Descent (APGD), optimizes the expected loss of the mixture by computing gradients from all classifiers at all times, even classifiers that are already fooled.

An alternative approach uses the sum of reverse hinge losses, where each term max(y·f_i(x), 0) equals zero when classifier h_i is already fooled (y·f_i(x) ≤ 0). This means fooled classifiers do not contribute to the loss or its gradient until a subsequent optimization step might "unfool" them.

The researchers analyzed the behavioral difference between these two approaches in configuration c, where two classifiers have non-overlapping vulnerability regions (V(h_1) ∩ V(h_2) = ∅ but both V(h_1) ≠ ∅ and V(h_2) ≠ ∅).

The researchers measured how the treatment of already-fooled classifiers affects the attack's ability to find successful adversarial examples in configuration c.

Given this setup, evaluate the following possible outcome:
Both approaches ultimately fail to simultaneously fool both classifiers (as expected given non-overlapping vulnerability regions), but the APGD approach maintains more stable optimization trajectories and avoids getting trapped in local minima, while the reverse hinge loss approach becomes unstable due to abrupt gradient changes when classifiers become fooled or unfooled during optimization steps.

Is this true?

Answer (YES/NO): NO